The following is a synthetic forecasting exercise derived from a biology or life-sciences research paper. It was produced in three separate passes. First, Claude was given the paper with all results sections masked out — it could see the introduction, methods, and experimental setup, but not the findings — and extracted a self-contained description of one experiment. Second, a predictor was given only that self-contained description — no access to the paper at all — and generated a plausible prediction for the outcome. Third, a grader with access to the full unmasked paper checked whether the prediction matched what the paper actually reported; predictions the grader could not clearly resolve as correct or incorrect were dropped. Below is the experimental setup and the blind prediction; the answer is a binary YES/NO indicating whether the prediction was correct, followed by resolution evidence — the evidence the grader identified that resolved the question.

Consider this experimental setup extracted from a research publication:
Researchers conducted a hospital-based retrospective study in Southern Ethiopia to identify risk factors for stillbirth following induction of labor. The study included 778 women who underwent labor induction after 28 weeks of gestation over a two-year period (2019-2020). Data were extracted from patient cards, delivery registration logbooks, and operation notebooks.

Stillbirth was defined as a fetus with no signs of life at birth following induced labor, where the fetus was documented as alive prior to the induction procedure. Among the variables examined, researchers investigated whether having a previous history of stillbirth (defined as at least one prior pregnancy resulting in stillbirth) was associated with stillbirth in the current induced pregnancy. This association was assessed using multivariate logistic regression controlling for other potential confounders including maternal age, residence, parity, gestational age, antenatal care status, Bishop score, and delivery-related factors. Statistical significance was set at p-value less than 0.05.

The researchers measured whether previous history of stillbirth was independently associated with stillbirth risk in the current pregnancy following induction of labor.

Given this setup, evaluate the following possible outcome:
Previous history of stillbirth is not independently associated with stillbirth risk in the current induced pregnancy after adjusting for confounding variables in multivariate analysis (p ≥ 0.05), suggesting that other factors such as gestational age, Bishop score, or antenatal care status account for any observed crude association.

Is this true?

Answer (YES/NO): NO